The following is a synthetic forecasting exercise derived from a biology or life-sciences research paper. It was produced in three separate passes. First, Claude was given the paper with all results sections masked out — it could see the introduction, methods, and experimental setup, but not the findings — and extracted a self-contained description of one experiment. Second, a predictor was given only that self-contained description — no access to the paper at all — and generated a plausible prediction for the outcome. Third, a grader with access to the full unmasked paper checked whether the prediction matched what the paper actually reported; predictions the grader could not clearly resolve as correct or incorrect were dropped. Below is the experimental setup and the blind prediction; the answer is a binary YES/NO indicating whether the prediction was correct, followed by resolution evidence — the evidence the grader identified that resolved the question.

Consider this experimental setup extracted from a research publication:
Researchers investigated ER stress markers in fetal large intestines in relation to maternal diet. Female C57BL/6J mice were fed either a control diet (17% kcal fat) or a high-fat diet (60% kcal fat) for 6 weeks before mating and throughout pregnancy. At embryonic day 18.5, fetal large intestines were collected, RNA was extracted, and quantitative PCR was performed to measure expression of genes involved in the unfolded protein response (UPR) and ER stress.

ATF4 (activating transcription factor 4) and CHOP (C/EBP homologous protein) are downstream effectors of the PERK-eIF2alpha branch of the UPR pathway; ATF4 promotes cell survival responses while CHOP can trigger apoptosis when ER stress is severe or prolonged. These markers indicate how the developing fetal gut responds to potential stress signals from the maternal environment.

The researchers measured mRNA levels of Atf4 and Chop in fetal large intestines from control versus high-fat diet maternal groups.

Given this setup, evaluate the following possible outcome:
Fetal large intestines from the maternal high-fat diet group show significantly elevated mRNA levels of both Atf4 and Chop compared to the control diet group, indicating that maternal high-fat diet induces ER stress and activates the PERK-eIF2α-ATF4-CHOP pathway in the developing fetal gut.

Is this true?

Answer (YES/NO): NO